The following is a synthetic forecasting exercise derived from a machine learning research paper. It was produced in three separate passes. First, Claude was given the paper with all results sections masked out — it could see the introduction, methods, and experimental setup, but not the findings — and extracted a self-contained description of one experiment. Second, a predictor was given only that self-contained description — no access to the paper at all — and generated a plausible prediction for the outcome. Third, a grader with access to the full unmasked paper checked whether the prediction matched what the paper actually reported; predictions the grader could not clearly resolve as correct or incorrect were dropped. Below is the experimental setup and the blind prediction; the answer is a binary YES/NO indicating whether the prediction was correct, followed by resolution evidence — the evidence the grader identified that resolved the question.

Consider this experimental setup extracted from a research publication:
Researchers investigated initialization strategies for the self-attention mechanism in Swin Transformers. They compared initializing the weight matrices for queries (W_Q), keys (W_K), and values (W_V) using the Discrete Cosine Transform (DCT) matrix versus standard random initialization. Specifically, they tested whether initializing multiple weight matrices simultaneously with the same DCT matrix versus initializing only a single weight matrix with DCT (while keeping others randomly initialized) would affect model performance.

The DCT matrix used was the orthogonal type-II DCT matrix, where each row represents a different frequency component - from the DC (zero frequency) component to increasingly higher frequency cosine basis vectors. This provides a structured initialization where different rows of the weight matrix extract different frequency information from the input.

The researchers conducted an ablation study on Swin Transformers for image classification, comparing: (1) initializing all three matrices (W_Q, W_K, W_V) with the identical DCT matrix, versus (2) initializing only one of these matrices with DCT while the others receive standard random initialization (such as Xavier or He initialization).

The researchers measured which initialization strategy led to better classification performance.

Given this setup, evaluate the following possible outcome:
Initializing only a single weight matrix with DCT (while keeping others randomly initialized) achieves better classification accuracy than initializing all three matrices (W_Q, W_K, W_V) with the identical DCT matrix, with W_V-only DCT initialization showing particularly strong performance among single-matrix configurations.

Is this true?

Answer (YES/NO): NO